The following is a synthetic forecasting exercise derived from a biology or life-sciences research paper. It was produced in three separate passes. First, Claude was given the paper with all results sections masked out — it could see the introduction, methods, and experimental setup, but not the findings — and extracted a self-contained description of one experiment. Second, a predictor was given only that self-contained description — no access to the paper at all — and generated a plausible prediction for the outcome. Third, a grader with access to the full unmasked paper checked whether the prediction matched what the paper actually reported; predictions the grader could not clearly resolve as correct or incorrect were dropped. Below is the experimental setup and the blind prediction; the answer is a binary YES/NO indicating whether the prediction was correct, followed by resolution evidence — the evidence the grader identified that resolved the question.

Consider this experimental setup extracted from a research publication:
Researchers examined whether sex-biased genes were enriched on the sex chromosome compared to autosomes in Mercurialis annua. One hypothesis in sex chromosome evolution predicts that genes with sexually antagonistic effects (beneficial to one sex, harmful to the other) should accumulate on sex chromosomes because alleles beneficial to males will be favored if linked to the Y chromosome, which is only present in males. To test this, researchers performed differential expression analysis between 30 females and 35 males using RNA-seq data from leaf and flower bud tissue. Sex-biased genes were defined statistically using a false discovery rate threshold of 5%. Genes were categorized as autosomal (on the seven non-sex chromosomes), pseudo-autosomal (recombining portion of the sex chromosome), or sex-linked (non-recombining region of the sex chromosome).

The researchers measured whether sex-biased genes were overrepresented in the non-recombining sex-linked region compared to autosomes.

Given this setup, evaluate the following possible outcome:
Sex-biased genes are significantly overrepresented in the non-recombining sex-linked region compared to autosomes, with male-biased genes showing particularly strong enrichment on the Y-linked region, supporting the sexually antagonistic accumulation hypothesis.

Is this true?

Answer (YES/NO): NO